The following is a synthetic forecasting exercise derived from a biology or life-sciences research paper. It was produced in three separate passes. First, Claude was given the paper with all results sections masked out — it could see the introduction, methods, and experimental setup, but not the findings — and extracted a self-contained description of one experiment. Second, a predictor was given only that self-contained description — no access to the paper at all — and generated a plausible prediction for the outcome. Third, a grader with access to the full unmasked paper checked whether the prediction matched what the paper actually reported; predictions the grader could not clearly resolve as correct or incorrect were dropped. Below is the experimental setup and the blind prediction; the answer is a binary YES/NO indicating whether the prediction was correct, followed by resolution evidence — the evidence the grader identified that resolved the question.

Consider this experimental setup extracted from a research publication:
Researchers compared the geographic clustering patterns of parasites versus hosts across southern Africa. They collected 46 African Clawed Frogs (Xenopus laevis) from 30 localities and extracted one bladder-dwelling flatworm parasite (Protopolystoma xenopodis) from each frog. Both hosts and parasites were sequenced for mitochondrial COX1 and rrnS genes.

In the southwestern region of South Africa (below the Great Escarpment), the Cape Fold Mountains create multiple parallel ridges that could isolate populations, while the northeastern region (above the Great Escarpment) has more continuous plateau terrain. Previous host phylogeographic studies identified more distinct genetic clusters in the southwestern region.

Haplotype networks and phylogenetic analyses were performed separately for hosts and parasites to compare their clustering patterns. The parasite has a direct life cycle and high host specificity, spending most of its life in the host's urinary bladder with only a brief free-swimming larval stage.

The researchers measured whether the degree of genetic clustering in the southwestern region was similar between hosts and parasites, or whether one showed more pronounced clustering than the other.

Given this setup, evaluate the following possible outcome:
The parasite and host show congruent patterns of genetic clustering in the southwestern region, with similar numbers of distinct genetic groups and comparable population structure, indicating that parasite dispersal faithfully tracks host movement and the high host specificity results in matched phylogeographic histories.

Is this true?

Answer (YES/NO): NO